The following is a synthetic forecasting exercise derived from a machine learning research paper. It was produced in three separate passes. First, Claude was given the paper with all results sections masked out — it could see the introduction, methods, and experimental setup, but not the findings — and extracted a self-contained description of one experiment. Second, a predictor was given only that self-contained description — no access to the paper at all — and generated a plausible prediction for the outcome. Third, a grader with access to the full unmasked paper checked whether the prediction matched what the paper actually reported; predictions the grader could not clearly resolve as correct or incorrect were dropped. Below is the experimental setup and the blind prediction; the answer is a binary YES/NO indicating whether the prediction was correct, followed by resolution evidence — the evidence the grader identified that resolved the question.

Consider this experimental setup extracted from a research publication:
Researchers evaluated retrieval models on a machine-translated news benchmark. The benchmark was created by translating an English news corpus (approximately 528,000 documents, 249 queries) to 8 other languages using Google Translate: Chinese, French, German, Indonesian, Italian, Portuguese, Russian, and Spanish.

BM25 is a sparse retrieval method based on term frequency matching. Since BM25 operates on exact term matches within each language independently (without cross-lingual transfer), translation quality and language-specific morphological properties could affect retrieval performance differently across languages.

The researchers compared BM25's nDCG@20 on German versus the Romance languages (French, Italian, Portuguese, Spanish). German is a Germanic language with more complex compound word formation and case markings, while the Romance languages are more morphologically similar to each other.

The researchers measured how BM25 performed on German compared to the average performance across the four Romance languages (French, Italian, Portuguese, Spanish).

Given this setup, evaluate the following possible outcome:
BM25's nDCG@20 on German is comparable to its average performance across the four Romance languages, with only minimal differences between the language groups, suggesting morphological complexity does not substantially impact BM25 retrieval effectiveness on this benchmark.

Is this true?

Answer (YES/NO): NO